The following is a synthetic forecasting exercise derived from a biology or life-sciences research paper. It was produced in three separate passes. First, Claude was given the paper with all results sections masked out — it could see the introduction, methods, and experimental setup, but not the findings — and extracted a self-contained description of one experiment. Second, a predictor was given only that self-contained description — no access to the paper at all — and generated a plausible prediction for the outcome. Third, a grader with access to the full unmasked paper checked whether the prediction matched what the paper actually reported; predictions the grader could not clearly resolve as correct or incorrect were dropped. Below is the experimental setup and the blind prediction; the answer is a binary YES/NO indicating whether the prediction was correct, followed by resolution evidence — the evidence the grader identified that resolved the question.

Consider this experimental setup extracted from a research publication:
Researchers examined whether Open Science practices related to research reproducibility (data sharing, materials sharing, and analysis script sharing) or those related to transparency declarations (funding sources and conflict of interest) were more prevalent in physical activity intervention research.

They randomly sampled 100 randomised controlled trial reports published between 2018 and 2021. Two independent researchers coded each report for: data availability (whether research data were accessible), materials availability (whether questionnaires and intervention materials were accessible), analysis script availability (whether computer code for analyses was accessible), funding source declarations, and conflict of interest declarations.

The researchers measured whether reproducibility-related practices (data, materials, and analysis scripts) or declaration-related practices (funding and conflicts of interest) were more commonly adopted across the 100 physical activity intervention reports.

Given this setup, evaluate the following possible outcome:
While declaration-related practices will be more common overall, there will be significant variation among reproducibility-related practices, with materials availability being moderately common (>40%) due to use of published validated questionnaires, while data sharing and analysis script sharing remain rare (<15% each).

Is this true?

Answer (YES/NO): NO